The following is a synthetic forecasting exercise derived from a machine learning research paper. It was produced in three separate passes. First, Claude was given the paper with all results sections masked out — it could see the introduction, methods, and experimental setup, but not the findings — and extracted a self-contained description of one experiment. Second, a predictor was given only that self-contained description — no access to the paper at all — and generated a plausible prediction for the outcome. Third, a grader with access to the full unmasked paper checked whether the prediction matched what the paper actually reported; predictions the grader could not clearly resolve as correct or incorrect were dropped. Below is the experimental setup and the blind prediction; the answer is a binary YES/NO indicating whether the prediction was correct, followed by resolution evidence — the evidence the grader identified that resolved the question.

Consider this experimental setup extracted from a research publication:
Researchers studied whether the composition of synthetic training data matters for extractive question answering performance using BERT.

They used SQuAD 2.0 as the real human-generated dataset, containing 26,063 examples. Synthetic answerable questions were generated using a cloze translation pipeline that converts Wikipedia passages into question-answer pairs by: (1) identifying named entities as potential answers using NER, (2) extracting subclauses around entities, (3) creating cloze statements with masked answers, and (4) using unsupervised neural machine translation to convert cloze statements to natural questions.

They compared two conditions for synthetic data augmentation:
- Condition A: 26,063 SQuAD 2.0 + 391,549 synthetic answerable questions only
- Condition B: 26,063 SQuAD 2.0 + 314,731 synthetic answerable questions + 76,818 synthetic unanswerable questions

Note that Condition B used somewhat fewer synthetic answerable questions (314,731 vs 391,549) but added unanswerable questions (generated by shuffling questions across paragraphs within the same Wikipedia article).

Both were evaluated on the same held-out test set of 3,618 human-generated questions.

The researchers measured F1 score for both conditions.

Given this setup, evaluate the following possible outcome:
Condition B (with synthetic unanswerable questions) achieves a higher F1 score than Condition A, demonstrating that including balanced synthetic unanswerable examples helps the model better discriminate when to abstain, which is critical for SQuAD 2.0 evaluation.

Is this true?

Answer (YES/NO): YES